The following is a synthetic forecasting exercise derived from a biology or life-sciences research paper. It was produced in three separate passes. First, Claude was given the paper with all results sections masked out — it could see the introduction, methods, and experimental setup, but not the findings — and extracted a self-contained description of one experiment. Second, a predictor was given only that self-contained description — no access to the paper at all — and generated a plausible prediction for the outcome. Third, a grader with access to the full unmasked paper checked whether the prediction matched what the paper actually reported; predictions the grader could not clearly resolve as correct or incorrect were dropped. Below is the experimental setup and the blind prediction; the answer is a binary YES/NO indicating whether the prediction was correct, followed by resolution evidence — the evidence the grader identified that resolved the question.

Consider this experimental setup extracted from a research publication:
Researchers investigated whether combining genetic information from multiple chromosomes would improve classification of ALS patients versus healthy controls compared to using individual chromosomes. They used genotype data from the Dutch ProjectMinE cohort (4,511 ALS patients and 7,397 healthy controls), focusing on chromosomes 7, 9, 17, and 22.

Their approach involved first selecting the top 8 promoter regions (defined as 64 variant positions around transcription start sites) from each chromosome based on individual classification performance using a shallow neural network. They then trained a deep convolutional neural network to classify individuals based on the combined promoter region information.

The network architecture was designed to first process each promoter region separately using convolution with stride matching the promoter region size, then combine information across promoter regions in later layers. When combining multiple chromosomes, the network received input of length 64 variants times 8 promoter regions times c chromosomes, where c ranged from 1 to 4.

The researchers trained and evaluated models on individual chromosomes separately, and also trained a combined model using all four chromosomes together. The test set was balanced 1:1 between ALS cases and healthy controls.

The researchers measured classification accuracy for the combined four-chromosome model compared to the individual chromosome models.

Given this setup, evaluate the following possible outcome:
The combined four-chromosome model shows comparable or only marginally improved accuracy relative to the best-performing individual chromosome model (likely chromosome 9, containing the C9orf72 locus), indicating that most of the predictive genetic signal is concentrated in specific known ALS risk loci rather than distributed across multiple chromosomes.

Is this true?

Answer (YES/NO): NO